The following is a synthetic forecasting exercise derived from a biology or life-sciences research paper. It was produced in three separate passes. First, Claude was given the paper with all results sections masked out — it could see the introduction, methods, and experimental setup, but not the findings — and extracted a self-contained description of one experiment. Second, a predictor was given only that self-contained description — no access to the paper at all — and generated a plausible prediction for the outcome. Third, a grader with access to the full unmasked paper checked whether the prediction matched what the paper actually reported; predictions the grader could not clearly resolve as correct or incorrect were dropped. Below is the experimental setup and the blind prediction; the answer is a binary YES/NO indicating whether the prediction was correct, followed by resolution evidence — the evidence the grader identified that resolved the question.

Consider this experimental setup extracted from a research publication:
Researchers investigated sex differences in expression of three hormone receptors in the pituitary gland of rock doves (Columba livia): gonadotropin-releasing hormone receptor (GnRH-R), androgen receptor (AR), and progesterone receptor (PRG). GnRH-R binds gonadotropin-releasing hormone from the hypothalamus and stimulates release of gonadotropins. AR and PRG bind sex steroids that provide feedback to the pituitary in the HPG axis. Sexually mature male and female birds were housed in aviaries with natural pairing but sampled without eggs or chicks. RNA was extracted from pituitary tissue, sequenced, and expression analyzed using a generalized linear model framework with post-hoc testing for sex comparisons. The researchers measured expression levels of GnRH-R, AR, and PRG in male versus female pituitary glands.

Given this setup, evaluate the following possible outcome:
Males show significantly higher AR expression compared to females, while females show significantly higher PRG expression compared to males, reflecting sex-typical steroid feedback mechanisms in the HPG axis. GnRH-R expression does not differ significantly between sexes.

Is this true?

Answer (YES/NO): NO